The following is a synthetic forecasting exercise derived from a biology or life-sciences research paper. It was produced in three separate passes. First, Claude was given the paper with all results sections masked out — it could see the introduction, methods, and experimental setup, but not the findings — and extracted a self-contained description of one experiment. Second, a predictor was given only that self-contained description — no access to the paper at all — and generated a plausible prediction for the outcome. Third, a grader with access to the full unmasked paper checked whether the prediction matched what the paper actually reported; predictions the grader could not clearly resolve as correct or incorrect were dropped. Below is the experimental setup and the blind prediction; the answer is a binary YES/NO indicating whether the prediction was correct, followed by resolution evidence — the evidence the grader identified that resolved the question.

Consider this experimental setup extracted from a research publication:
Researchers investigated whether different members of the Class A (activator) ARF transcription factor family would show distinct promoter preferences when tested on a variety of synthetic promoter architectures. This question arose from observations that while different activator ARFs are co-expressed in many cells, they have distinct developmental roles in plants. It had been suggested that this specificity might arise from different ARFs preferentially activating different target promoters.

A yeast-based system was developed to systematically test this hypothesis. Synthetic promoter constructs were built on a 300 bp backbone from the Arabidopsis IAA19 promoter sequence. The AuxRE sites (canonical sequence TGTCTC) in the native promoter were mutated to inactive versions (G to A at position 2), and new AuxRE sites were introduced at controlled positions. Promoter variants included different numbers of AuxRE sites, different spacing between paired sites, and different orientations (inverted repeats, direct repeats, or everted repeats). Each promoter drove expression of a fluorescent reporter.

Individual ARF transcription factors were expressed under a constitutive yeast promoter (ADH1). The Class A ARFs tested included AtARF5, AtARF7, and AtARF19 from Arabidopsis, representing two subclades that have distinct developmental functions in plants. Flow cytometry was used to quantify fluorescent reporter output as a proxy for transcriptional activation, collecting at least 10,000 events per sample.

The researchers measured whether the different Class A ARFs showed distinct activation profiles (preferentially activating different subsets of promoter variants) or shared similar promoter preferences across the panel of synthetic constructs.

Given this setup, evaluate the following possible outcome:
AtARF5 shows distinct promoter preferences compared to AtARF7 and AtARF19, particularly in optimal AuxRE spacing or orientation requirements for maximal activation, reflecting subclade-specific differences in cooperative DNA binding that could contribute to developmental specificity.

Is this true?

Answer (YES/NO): NO